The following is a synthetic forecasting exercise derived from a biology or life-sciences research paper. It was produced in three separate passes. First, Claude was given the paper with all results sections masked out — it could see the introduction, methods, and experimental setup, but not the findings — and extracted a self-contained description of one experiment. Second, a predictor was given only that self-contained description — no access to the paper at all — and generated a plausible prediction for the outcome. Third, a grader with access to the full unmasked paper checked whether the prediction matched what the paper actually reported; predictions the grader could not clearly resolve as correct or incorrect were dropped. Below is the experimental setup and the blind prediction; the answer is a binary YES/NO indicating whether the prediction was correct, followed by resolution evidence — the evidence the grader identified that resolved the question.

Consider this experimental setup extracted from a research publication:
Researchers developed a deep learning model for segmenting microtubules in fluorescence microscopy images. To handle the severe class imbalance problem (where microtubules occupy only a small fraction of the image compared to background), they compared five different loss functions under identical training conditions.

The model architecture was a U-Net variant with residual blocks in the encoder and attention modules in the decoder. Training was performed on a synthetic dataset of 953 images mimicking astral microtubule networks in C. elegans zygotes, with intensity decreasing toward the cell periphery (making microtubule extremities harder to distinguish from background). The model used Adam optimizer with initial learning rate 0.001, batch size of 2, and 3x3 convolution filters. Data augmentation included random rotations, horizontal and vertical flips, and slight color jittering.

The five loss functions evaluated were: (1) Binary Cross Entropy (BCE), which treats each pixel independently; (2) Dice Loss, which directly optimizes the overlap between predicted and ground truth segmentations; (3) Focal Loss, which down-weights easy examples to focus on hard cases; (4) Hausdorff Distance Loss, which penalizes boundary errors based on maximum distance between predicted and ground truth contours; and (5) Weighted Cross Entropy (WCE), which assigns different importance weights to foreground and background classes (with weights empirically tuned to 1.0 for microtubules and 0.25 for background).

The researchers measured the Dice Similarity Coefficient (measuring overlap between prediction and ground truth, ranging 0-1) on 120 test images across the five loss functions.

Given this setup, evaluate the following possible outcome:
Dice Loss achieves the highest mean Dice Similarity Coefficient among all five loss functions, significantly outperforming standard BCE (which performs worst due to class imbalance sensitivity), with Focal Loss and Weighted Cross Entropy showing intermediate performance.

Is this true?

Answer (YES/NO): NO